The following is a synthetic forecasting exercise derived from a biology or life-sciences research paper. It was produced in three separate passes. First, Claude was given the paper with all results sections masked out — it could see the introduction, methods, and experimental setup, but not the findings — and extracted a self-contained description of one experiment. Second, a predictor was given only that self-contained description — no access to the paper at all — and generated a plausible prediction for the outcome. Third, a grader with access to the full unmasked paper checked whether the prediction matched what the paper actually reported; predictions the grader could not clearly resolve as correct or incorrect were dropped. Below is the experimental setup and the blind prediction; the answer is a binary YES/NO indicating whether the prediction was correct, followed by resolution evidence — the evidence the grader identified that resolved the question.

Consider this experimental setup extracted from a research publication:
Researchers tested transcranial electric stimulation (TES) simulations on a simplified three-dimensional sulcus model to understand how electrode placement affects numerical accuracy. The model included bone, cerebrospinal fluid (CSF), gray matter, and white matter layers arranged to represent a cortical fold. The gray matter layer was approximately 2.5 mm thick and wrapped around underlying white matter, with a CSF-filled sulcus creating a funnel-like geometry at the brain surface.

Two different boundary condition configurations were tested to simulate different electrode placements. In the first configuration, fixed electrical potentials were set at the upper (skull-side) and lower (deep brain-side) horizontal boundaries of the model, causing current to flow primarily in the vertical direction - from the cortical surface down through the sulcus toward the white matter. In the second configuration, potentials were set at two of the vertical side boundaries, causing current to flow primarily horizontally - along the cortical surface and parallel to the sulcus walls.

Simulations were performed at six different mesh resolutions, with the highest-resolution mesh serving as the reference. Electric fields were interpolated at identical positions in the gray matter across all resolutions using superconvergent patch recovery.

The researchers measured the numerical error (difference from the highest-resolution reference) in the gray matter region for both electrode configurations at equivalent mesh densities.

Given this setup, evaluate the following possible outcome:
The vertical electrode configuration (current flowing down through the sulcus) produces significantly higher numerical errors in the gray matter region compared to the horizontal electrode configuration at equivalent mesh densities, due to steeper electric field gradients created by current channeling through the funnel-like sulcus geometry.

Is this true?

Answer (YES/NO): YES